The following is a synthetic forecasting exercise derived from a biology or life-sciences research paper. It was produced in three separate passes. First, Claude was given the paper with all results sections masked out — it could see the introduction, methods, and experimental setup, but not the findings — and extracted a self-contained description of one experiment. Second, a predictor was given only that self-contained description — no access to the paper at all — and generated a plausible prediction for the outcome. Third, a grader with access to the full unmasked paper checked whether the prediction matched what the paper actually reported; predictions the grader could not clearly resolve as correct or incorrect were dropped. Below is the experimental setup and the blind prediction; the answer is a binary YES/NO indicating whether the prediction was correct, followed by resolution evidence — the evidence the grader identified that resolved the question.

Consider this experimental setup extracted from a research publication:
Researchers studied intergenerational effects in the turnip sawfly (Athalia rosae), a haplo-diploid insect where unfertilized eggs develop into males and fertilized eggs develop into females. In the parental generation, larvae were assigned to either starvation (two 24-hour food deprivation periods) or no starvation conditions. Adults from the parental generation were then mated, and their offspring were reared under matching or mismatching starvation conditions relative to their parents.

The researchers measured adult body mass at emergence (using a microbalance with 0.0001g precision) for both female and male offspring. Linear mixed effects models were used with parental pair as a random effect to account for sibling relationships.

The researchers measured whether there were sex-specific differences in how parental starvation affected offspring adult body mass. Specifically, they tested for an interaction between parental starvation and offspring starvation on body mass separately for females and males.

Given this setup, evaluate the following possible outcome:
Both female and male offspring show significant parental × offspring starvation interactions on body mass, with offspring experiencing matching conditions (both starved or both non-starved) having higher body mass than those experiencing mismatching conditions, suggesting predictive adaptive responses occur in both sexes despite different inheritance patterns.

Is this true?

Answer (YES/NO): NO